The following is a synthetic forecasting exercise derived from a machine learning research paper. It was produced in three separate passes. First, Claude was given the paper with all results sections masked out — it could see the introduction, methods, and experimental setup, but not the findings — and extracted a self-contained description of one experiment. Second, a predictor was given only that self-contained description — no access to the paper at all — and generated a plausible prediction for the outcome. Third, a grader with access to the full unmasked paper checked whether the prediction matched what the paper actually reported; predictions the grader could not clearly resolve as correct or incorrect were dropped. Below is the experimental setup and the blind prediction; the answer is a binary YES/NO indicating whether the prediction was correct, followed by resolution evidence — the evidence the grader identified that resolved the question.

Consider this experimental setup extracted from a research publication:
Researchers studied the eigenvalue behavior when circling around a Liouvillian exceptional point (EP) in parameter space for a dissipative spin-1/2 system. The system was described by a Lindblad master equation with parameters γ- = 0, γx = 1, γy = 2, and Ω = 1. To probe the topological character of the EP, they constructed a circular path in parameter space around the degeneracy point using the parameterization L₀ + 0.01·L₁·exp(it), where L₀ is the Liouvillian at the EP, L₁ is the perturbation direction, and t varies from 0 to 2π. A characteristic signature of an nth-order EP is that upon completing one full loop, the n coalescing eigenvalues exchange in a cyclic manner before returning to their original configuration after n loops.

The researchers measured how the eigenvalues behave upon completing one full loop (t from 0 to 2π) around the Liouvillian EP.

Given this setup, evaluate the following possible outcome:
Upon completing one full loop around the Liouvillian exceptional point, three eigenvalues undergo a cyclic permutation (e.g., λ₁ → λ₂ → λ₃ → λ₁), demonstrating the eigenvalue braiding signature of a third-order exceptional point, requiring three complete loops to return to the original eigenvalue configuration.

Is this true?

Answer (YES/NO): NO